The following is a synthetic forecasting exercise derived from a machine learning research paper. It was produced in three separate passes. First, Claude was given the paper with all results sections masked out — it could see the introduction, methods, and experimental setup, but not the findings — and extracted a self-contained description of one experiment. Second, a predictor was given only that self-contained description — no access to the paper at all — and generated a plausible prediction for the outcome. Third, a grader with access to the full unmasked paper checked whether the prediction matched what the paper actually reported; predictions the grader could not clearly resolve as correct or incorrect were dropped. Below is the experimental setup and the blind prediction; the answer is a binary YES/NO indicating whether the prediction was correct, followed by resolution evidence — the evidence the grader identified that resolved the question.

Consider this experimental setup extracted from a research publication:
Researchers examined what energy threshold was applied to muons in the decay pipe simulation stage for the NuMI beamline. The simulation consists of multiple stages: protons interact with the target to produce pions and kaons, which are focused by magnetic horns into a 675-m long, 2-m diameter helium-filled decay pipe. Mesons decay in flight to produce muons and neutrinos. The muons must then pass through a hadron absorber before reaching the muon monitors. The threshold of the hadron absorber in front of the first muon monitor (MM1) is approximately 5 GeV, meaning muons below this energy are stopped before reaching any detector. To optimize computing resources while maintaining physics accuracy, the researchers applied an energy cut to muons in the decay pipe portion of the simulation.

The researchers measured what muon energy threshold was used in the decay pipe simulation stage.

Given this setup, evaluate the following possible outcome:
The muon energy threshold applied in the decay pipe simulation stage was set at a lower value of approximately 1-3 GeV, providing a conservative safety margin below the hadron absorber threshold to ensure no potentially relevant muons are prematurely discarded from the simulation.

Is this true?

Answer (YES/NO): YES